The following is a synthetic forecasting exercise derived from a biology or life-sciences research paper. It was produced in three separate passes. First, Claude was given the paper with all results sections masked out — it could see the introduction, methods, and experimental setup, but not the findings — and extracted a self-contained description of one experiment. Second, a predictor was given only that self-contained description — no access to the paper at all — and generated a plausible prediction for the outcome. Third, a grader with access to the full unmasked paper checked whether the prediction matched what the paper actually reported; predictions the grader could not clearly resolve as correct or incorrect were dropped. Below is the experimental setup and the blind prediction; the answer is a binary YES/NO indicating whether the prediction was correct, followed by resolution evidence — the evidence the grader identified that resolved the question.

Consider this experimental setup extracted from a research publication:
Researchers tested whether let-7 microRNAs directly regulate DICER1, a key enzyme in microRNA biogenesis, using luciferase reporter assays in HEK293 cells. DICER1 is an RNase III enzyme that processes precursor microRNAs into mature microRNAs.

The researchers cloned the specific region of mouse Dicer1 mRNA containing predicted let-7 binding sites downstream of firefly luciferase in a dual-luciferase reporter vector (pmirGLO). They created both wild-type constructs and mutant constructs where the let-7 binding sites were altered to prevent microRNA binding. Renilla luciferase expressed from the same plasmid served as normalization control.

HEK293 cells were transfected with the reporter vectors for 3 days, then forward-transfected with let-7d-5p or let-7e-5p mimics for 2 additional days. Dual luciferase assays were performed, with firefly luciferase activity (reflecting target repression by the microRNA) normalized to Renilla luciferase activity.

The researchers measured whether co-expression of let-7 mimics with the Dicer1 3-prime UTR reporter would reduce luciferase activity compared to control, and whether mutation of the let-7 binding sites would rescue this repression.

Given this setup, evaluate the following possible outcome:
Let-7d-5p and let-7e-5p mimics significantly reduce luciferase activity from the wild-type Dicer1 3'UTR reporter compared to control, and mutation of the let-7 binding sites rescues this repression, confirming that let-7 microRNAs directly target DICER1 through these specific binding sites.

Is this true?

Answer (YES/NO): NO